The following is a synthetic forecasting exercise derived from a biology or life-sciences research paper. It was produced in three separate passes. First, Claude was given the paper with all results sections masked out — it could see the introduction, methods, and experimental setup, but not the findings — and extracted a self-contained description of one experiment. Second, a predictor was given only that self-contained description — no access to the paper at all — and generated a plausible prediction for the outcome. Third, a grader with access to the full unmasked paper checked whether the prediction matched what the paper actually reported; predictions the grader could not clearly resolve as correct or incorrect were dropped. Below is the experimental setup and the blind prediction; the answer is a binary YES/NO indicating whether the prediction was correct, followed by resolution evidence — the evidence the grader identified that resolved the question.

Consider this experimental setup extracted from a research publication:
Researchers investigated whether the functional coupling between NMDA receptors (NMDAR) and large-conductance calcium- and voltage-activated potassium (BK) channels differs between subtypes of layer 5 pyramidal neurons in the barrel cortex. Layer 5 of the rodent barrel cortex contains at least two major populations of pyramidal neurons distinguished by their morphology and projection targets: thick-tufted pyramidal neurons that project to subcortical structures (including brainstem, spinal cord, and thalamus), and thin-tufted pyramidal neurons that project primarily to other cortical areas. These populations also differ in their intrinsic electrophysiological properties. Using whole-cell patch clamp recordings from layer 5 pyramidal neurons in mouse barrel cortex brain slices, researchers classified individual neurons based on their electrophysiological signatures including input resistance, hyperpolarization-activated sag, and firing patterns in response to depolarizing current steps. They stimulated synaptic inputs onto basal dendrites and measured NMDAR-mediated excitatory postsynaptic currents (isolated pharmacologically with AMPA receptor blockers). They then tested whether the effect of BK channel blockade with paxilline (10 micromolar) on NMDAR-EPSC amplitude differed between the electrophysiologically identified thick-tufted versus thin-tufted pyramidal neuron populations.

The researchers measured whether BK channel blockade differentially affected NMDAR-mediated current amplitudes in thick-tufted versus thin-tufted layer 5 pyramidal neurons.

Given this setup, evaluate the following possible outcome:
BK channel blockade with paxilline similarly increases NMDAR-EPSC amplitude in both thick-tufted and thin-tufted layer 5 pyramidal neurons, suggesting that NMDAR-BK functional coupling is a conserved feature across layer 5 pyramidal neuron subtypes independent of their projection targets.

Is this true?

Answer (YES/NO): NO